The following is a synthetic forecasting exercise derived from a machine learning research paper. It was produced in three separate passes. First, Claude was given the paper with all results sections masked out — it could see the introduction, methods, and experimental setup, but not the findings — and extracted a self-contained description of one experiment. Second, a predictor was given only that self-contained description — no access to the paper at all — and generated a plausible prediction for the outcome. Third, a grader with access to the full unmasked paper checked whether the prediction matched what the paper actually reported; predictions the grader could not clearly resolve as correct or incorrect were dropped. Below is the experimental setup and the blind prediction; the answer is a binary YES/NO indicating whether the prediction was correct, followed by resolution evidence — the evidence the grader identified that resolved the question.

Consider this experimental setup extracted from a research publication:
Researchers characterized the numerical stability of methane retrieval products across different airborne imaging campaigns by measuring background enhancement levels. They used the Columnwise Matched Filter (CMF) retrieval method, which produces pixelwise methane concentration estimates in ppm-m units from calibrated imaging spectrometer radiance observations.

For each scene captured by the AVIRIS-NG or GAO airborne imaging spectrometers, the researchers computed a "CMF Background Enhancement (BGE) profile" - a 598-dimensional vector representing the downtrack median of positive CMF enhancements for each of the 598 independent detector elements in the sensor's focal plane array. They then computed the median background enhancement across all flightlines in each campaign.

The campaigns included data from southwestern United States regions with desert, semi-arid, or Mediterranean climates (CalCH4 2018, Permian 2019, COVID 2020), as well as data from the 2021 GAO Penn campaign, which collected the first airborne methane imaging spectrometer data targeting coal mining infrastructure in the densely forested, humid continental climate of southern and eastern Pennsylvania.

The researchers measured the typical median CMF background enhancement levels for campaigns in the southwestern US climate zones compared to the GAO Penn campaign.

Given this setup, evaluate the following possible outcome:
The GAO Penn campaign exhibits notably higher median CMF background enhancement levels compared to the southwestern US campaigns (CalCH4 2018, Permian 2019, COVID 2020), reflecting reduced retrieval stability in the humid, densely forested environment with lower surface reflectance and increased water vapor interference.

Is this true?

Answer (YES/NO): NO